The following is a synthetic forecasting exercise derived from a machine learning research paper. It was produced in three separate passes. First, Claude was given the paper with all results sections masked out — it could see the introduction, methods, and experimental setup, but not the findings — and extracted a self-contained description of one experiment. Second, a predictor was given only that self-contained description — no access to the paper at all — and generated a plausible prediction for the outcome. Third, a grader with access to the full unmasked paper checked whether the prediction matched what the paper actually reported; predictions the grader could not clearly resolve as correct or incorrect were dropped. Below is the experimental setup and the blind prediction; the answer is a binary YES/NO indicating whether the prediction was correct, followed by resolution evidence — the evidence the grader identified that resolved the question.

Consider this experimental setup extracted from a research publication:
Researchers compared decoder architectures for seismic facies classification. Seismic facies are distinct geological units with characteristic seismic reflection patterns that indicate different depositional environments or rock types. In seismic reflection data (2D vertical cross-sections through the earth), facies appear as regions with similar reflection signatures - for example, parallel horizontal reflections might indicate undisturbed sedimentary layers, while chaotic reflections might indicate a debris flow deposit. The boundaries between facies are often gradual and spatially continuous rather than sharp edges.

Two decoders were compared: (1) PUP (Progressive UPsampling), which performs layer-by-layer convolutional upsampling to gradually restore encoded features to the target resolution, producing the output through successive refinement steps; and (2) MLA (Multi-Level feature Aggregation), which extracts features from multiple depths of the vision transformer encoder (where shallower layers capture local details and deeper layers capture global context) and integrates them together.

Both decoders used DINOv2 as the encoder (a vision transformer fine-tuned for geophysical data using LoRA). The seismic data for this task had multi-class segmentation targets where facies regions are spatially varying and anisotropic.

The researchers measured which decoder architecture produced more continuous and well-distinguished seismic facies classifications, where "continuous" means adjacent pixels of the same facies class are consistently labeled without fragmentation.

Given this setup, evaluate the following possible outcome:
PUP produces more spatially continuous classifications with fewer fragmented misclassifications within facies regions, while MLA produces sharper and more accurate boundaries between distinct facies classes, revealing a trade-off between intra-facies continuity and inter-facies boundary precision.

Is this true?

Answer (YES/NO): NO